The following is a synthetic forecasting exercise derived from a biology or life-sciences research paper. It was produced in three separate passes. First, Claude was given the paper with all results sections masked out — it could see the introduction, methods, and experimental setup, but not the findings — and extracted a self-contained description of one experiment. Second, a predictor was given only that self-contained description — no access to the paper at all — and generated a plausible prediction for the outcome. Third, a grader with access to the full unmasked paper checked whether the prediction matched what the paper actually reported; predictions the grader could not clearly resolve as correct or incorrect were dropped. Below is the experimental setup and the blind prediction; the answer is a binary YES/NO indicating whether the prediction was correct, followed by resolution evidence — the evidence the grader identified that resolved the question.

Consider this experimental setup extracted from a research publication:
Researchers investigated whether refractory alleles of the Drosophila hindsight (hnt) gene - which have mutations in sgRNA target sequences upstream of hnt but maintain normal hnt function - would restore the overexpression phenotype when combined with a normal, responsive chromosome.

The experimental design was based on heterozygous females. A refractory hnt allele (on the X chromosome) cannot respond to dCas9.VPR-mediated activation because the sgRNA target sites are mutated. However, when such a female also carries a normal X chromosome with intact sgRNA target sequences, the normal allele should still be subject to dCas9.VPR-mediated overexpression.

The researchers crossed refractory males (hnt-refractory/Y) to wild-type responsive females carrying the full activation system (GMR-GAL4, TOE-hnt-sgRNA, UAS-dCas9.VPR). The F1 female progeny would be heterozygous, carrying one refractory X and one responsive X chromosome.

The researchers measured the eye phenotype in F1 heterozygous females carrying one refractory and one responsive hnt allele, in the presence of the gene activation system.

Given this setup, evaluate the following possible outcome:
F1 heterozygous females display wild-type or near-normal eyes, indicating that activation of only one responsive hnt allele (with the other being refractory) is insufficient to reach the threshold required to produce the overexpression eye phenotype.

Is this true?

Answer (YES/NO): NO